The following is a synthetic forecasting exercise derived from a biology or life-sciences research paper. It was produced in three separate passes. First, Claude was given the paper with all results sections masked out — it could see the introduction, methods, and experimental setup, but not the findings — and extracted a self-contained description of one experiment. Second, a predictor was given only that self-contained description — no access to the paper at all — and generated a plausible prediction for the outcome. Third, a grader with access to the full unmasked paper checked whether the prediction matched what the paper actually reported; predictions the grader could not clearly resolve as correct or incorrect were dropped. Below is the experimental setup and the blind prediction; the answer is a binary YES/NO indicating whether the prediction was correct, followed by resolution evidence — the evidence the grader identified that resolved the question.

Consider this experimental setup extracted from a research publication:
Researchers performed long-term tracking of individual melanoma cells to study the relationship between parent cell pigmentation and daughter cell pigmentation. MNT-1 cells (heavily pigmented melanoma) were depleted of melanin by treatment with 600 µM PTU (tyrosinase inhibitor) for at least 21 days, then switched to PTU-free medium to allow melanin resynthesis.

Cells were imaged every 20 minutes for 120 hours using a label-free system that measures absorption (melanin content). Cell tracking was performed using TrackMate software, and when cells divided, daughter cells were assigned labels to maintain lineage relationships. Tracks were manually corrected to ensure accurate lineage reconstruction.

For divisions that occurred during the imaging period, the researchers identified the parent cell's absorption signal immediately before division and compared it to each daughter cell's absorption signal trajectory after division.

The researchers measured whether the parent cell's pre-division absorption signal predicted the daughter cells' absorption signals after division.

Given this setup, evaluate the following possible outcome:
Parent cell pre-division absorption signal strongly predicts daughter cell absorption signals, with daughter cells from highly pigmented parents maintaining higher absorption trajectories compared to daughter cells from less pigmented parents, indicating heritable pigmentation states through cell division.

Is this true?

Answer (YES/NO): NO